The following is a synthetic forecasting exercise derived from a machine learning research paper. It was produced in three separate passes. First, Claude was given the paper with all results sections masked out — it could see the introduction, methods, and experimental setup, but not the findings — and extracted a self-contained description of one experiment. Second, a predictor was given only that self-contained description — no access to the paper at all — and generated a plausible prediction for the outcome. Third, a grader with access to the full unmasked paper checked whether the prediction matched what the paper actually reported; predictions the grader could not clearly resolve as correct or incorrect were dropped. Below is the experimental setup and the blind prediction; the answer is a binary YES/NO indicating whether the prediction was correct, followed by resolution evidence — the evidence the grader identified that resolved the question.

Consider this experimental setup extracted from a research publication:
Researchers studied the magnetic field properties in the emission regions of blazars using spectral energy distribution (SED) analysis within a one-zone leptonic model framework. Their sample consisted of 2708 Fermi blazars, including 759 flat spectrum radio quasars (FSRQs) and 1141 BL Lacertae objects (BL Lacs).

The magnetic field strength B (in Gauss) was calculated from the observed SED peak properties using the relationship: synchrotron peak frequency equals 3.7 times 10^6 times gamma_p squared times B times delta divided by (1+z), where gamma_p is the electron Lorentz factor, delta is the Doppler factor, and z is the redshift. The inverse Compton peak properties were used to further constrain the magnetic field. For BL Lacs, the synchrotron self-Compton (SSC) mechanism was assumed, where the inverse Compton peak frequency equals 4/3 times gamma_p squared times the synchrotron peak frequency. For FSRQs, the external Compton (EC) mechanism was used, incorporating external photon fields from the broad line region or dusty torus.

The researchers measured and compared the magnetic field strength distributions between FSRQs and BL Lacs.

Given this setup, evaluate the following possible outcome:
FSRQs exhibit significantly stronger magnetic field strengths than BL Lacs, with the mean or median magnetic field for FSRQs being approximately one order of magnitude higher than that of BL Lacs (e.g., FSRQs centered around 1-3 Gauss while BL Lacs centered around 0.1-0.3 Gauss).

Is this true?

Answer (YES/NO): NO